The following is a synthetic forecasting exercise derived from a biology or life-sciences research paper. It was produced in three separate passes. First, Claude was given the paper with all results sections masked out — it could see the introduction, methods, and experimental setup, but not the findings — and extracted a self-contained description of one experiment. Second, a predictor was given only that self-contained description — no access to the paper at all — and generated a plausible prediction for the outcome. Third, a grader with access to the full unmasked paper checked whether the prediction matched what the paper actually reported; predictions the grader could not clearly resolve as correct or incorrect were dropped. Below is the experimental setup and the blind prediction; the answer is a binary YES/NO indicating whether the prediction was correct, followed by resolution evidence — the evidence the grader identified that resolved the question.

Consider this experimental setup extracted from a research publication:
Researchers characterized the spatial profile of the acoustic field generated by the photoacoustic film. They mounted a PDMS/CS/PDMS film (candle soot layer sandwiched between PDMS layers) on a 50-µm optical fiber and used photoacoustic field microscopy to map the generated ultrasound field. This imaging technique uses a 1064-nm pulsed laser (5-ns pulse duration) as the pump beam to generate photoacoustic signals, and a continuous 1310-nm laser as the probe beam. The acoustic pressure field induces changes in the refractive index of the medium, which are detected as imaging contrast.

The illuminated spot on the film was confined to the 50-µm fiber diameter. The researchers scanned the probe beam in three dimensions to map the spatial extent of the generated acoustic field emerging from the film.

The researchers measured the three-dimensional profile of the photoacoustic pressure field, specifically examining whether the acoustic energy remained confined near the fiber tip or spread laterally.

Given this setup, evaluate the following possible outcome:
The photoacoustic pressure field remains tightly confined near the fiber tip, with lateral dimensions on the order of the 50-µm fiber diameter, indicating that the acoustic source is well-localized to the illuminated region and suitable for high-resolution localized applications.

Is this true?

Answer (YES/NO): NO